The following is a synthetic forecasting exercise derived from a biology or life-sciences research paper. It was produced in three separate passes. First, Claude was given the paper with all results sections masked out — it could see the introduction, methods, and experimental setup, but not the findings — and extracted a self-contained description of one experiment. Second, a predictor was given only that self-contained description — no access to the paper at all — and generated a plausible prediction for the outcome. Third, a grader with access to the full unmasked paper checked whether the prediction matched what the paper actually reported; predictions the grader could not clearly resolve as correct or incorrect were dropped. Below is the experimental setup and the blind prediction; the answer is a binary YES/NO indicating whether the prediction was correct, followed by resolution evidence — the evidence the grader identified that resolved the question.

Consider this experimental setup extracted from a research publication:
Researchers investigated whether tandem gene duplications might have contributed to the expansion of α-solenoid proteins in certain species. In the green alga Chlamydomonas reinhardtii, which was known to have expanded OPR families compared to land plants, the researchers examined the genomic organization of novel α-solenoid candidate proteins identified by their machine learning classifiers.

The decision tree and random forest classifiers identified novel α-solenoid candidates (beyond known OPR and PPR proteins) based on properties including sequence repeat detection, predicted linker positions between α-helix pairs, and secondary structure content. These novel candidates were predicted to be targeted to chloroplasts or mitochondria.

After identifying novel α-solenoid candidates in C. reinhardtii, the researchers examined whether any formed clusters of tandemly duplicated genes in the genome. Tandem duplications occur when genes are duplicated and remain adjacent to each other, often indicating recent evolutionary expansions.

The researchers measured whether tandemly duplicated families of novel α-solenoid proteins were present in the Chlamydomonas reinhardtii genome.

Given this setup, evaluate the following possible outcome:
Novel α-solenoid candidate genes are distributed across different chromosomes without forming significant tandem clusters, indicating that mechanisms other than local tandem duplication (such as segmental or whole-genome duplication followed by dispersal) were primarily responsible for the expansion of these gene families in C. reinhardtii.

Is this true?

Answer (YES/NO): NO